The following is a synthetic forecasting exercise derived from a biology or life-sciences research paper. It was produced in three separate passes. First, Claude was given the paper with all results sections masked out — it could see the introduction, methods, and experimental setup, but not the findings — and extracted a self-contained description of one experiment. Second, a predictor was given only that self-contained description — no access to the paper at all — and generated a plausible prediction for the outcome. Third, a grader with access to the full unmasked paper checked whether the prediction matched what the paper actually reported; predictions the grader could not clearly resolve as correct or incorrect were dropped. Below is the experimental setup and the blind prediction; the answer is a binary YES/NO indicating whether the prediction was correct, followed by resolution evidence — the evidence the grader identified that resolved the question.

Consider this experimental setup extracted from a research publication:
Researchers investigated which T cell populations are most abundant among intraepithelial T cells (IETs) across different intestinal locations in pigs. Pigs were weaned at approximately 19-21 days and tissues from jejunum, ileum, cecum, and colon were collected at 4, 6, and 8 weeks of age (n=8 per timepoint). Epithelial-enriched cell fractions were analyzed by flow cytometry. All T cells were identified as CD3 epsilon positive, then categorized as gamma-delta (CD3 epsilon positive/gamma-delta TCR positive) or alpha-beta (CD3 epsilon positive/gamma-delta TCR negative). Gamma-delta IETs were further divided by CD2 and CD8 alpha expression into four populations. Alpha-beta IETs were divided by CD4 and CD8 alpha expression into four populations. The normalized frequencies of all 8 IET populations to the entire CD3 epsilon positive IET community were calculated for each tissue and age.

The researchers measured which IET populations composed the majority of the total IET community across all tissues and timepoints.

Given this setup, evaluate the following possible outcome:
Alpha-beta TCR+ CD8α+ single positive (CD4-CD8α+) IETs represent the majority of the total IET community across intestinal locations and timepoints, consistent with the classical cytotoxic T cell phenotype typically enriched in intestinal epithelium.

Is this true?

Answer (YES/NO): NO